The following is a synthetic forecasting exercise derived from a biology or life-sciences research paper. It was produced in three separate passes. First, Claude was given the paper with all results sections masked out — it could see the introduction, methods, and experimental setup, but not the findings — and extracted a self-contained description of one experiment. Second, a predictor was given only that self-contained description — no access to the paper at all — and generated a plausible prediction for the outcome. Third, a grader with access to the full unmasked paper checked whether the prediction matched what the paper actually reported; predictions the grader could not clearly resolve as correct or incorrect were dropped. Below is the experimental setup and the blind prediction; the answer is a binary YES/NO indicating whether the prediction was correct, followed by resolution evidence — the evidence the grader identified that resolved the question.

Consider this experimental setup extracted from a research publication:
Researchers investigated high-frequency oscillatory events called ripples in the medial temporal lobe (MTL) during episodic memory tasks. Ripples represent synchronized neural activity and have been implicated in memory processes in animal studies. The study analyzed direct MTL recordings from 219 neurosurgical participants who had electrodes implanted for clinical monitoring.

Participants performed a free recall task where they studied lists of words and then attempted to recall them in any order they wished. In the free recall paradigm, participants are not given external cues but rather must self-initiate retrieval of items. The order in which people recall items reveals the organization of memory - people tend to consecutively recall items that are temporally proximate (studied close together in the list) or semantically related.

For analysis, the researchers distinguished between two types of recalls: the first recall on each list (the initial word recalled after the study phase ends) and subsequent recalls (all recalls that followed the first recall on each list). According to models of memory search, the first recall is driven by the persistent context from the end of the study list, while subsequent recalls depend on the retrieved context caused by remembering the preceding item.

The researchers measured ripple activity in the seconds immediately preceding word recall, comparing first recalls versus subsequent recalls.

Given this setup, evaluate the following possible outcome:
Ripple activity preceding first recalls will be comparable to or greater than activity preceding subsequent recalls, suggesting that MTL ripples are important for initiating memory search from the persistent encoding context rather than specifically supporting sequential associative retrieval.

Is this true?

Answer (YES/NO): NO